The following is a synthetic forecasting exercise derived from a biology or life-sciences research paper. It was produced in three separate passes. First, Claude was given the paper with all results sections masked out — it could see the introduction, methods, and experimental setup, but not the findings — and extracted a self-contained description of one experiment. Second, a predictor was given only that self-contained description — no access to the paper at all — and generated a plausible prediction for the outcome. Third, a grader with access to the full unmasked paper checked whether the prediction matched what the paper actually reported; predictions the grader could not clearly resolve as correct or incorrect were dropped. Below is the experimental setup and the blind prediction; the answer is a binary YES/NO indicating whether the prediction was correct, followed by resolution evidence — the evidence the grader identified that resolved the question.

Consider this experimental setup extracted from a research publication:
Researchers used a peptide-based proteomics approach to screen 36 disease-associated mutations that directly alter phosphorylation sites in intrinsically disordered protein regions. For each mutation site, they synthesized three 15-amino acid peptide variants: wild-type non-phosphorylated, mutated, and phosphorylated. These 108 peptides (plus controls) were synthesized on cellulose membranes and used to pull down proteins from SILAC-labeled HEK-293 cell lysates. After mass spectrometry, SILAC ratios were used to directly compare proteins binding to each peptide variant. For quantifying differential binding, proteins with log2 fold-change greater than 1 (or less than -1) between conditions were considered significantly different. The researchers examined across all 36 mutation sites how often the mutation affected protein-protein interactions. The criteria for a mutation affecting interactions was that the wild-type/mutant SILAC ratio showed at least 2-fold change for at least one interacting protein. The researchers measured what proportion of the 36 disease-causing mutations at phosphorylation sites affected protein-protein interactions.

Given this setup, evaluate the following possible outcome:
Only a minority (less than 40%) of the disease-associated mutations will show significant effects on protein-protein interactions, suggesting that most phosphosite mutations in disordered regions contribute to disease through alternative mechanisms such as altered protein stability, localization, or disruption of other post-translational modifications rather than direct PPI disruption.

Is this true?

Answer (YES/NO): NO